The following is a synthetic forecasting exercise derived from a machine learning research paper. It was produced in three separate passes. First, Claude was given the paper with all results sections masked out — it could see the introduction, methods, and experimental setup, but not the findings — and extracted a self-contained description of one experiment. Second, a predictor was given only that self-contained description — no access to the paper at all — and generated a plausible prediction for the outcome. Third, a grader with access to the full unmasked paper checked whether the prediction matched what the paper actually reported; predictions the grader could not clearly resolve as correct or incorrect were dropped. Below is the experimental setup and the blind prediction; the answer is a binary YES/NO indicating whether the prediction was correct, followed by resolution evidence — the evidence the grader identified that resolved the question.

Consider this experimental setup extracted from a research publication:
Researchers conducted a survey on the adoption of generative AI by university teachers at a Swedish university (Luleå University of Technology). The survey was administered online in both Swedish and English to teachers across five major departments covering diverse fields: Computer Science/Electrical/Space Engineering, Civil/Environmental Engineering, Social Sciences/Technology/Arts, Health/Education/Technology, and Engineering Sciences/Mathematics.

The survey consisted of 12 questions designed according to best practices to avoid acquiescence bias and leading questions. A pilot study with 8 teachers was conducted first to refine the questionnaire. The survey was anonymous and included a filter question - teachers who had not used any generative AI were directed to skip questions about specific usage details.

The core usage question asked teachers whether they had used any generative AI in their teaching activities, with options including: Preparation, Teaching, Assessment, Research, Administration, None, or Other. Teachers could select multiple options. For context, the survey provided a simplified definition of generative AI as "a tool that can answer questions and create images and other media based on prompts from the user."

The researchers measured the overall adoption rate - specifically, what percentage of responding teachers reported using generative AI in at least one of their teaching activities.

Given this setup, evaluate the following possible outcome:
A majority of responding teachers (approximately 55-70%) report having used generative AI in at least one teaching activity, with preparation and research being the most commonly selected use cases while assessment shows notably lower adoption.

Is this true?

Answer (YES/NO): NO